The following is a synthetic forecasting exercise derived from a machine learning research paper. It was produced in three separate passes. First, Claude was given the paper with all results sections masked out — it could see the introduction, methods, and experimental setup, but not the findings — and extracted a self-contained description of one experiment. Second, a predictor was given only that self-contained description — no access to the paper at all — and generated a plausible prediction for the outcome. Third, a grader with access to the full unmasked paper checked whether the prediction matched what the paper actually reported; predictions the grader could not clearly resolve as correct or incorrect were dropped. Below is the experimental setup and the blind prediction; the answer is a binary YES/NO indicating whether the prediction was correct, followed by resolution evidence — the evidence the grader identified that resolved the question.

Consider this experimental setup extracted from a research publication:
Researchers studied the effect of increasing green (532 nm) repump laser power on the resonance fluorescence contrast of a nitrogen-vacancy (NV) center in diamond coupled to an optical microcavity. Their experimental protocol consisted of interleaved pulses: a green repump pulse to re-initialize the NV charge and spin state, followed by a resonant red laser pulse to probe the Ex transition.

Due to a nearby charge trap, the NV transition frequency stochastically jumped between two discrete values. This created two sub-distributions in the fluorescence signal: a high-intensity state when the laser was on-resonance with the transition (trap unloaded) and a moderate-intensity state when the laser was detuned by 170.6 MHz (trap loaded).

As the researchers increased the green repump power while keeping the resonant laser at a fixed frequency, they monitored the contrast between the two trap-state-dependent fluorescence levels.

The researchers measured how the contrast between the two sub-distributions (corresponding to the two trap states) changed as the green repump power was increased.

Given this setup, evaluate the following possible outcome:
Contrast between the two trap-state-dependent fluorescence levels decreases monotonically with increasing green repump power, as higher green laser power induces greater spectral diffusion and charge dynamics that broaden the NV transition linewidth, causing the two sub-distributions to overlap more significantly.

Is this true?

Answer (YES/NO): NO